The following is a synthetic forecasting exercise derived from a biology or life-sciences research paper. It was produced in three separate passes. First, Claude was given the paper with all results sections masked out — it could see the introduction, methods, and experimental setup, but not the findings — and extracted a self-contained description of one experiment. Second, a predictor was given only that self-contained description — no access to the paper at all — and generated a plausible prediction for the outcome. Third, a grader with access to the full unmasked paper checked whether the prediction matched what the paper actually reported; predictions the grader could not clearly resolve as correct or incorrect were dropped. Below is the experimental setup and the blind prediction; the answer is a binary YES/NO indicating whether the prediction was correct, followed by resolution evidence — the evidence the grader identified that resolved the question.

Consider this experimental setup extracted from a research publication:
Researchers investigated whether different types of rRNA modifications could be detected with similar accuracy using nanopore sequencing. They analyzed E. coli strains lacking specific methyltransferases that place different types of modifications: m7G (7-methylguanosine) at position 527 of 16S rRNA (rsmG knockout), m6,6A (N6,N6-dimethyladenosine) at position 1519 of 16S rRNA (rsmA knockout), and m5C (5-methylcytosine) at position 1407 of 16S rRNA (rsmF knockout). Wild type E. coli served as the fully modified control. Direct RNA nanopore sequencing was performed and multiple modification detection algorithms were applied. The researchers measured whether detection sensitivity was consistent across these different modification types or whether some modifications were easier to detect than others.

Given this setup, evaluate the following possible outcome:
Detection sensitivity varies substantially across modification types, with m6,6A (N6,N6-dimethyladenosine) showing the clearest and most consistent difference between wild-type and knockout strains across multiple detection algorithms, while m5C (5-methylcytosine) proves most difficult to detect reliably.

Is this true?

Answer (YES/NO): NO